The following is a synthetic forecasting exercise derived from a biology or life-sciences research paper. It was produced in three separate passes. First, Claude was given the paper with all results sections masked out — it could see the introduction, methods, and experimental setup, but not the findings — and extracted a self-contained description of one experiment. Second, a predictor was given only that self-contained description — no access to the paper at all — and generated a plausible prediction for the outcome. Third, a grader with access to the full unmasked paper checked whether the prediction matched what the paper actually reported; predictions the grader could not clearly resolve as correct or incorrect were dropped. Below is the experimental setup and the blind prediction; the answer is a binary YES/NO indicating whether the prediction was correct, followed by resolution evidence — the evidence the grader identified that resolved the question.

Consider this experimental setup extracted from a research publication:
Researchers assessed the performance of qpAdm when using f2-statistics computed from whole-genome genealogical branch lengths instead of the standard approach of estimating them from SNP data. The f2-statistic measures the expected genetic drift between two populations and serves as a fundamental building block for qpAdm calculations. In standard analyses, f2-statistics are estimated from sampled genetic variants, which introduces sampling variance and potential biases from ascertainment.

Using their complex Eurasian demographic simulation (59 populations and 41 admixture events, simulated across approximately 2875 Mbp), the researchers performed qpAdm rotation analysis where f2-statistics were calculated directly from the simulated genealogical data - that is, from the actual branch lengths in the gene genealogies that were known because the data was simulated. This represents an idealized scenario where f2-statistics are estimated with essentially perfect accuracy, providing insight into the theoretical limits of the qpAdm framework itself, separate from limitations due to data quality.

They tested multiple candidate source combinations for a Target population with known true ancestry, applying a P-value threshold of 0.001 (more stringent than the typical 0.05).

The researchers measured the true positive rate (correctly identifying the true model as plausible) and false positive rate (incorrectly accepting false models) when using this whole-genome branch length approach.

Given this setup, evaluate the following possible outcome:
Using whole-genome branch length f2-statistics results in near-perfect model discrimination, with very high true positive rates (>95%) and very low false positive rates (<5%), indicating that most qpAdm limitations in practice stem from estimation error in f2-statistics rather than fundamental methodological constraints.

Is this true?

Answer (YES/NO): YES